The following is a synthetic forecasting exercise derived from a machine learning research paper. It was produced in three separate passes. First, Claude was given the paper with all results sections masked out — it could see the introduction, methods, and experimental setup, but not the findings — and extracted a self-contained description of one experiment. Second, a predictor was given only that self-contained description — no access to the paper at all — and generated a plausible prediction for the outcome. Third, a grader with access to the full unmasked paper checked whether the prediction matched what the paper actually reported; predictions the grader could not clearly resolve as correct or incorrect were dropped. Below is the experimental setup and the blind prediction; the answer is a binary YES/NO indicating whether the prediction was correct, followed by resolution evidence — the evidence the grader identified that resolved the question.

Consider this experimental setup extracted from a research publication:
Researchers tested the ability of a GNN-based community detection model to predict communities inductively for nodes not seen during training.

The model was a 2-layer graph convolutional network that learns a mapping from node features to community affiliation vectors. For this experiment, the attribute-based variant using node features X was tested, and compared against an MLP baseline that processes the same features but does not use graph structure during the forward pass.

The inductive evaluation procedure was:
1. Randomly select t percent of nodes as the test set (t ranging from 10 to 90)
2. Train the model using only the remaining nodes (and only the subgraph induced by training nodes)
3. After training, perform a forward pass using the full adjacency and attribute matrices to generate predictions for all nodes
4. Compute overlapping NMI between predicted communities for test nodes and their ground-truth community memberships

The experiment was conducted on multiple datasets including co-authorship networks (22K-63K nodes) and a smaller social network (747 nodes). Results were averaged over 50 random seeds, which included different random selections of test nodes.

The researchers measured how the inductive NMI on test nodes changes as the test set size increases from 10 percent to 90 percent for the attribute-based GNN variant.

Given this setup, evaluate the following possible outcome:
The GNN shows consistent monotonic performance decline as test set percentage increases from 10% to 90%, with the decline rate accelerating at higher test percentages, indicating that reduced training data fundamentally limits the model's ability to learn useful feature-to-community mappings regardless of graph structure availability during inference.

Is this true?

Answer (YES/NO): NO